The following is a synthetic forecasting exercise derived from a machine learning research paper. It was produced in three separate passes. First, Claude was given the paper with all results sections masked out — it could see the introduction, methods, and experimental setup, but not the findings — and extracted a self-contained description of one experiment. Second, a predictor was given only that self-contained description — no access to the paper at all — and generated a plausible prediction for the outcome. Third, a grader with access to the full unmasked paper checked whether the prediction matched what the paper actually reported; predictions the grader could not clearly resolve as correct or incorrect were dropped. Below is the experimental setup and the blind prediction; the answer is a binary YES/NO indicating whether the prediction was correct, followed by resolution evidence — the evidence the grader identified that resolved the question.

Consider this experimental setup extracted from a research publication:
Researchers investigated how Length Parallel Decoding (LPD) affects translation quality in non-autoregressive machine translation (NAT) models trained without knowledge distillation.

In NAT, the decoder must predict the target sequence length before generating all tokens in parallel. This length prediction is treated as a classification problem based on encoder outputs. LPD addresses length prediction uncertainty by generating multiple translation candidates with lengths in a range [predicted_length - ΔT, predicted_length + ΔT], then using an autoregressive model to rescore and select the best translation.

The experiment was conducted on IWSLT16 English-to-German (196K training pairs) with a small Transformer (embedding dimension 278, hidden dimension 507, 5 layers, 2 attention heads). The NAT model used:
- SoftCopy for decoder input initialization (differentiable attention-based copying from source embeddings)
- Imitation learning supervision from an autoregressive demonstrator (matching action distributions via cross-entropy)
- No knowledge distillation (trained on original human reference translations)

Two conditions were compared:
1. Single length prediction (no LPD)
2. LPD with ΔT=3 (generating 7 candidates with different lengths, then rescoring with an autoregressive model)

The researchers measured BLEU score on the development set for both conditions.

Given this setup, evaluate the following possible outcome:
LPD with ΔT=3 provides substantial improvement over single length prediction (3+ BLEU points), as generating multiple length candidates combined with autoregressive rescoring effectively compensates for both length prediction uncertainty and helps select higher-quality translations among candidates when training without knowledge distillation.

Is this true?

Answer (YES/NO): NO